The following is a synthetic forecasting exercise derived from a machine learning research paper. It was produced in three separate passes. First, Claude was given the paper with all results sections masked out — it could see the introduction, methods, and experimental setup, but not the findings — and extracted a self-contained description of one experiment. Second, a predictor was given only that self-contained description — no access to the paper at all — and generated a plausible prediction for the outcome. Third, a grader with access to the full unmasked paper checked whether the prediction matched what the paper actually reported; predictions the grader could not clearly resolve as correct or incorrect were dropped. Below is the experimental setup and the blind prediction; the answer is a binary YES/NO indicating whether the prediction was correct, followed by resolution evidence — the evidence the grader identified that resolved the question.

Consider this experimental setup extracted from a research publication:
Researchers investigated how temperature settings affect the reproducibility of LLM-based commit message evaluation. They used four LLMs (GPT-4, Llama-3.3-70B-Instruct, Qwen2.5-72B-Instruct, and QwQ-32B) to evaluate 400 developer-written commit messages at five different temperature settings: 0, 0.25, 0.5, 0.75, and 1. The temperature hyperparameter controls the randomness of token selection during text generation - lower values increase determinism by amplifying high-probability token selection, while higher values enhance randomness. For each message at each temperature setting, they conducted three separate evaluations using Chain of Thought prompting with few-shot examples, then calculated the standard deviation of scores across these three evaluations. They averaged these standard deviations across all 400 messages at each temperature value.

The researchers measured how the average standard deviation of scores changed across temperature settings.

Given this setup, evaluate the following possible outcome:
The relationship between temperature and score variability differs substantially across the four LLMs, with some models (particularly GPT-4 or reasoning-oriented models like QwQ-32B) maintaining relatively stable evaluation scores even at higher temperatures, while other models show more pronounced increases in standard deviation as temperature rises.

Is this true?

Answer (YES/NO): NO